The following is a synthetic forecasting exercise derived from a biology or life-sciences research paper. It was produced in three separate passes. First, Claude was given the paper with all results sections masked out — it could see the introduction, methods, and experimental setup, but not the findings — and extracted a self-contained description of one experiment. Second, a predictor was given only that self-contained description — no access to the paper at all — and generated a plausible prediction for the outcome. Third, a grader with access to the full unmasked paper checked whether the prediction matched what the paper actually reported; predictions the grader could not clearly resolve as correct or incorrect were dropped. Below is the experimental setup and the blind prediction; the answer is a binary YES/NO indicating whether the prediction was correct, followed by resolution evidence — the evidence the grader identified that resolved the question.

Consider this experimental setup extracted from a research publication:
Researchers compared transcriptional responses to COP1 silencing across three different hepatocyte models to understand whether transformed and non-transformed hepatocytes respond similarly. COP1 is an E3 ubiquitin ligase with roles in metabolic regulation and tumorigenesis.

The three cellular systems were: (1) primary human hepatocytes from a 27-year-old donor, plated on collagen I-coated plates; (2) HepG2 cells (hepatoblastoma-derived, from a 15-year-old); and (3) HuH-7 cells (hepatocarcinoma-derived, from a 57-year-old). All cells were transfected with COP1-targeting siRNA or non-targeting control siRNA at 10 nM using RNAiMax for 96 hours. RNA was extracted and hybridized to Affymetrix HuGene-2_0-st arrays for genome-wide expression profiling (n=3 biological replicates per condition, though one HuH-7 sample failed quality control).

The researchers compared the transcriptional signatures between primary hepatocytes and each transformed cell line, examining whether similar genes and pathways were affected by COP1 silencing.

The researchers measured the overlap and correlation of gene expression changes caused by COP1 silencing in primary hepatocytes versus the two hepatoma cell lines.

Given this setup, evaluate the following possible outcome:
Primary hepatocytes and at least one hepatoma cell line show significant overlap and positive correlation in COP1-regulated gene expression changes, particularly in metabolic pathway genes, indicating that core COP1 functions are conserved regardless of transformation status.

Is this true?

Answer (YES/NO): NO